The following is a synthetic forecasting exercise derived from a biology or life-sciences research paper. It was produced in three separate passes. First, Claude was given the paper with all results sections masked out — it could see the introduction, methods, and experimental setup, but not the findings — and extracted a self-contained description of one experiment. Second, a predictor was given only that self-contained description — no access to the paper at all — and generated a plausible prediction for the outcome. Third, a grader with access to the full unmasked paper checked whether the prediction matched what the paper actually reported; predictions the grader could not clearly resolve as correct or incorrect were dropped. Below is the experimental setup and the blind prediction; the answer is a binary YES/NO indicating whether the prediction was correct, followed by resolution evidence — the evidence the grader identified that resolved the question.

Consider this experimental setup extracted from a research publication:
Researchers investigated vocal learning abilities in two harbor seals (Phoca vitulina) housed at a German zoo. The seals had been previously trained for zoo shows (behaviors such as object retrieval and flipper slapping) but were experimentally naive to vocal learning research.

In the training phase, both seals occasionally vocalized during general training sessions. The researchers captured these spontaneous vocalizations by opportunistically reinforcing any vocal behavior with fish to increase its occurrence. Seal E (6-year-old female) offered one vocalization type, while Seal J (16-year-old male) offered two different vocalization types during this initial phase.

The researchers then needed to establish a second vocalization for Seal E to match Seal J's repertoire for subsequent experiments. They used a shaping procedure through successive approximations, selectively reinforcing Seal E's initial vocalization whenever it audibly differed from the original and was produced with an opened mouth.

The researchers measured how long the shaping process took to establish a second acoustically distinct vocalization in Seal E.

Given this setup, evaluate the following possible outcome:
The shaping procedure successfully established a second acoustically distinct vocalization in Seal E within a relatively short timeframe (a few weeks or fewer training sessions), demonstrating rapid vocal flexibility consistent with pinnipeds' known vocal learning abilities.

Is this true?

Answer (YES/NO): NO